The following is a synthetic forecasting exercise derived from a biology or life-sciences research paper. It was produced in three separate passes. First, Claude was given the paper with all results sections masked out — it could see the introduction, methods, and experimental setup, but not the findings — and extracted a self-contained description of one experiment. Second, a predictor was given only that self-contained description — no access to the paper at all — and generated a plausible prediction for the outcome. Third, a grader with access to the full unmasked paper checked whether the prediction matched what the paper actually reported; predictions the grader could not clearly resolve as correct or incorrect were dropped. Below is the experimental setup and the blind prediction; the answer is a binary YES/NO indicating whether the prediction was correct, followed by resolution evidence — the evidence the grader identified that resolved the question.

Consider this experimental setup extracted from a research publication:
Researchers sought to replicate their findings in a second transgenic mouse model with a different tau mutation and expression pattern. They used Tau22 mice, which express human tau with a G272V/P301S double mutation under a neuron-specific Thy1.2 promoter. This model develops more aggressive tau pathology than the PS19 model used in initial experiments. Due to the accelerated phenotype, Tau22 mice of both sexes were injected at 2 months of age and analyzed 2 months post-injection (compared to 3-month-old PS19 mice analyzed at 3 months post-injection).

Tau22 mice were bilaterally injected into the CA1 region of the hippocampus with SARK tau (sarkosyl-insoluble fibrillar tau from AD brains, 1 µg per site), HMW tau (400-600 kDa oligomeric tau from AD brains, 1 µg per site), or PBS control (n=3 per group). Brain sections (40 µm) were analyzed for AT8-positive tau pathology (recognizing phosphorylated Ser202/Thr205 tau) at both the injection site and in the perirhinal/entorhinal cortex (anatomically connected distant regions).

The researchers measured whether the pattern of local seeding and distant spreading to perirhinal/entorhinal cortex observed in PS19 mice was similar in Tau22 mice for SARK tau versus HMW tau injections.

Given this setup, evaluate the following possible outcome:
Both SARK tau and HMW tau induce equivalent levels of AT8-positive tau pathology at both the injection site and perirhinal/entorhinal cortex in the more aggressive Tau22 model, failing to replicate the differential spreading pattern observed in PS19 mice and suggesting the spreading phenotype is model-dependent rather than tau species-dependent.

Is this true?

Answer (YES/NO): NO